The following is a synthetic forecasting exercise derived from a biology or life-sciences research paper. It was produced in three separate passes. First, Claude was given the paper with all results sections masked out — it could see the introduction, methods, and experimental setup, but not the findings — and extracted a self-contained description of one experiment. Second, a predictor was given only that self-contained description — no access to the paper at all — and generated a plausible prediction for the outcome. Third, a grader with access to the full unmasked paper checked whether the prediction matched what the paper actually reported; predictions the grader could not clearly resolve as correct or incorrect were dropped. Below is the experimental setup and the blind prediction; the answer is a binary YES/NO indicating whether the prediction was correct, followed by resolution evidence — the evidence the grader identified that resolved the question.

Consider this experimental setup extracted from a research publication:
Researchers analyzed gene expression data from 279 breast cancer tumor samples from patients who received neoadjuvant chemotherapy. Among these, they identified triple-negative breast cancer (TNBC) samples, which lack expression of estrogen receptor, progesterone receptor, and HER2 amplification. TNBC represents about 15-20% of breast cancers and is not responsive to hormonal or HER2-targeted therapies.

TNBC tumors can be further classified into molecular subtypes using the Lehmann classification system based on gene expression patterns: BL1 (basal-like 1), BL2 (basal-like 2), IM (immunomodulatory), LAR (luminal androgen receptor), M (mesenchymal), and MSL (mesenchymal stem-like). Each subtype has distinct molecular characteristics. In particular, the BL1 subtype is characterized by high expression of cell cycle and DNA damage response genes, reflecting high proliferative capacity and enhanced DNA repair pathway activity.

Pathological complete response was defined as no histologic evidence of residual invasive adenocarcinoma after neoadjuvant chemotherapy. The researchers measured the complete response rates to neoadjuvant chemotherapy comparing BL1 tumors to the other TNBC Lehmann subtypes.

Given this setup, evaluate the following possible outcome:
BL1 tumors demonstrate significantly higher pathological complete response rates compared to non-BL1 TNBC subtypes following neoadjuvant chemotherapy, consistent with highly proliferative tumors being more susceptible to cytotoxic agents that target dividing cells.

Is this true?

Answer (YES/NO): YES